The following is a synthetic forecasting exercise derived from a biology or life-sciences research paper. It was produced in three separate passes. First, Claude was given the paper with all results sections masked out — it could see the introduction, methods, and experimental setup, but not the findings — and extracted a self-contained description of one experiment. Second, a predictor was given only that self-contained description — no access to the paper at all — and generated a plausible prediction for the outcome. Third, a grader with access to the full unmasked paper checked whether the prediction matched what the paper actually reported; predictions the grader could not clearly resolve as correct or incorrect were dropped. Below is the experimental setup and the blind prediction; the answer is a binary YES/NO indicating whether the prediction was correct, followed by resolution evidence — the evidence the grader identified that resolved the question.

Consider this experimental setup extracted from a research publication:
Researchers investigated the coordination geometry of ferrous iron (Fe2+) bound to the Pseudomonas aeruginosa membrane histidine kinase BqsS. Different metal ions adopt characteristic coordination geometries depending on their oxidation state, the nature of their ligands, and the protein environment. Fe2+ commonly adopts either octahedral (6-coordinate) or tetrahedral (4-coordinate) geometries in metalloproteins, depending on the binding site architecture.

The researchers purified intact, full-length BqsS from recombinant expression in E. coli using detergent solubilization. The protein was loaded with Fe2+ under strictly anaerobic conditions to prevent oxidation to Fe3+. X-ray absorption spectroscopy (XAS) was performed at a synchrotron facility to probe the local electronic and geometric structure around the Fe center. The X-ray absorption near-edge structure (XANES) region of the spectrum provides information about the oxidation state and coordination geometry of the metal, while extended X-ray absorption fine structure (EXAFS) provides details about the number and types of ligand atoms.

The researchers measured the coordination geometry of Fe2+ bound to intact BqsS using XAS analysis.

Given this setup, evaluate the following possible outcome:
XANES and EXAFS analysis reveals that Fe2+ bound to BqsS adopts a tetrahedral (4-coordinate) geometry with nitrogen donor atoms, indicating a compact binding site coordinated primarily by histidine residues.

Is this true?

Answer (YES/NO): NO